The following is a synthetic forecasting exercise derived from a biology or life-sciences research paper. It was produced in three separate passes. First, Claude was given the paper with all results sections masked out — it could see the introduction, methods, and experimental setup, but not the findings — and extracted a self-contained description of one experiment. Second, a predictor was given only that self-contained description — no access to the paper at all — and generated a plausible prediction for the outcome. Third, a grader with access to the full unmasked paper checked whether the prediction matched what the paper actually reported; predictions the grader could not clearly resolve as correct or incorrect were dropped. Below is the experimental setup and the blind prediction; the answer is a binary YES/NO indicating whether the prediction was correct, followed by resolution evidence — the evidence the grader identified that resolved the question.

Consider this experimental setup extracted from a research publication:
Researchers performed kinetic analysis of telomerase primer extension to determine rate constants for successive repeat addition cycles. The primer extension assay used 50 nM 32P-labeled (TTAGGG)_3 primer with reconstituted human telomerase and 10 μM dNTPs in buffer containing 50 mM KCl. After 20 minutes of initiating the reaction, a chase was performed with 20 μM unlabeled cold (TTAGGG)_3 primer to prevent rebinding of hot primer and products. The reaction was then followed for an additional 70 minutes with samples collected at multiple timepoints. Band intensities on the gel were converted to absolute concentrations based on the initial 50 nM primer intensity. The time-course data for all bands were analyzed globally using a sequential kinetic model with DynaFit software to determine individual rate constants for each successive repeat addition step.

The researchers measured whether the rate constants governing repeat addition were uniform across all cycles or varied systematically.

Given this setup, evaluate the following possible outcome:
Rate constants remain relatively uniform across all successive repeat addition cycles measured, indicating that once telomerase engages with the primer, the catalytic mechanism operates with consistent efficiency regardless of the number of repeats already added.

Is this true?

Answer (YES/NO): NO